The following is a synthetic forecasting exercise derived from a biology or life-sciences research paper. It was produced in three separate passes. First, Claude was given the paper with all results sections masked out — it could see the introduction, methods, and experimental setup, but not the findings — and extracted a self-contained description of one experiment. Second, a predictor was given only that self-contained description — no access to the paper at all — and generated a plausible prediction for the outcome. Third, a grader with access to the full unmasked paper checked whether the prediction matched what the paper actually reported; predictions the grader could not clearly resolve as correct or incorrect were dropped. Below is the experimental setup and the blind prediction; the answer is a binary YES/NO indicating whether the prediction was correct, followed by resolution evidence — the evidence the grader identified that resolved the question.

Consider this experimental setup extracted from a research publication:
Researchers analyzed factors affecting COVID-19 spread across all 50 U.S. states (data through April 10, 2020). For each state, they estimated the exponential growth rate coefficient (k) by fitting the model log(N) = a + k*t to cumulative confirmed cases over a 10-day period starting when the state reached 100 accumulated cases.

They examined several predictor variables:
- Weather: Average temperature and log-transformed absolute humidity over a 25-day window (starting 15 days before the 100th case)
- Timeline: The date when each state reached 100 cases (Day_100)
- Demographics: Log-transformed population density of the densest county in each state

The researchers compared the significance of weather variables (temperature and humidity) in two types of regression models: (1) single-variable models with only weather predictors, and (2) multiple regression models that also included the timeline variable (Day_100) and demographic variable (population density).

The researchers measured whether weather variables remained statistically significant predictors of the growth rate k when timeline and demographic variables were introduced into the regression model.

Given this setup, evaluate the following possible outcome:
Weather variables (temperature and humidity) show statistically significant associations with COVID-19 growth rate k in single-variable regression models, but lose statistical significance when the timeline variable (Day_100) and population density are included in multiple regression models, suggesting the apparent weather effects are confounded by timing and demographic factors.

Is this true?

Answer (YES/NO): YES